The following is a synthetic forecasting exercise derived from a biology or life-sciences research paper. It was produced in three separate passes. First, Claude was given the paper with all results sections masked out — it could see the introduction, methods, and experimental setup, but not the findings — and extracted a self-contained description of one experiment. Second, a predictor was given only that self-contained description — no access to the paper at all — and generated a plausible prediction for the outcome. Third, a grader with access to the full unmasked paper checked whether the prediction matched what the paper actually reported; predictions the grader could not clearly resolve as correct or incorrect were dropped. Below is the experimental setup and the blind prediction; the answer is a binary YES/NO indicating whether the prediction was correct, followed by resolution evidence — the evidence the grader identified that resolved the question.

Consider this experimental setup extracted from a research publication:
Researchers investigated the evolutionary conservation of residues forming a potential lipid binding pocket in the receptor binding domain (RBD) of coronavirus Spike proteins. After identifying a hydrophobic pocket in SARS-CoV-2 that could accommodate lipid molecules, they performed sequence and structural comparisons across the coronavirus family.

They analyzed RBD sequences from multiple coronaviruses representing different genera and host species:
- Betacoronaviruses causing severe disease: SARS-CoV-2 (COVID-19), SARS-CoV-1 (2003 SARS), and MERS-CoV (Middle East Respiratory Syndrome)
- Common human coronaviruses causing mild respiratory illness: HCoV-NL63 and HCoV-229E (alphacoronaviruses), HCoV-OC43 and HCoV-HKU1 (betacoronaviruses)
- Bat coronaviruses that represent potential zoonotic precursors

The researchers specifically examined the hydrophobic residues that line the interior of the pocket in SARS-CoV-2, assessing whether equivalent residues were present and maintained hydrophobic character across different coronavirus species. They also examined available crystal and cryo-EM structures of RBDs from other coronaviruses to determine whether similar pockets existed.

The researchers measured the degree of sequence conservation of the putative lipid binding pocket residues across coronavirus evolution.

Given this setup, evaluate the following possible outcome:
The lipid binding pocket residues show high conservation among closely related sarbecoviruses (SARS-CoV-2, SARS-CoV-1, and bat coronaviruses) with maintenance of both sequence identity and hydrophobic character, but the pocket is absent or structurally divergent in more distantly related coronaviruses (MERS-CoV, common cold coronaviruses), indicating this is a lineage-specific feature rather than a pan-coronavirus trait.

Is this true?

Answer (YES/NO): NO